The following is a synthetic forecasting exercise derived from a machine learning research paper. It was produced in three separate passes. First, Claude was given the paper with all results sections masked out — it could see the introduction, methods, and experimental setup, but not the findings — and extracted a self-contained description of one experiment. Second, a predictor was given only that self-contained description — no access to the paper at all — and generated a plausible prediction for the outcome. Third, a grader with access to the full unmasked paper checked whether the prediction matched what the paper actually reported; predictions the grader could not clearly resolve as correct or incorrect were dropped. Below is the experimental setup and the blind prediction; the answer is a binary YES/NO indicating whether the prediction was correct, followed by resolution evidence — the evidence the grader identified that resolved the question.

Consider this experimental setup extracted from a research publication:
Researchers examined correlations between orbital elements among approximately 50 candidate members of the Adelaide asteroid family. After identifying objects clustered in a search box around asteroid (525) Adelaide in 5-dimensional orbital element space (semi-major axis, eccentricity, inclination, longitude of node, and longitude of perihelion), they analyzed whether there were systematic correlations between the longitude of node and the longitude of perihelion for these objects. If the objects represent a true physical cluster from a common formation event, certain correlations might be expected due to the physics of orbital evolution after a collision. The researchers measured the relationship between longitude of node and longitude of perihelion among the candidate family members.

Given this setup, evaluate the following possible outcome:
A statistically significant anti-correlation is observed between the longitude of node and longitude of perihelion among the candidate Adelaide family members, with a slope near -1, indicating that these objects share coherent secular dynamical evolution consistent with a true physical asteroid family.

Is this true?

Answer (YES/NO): NO